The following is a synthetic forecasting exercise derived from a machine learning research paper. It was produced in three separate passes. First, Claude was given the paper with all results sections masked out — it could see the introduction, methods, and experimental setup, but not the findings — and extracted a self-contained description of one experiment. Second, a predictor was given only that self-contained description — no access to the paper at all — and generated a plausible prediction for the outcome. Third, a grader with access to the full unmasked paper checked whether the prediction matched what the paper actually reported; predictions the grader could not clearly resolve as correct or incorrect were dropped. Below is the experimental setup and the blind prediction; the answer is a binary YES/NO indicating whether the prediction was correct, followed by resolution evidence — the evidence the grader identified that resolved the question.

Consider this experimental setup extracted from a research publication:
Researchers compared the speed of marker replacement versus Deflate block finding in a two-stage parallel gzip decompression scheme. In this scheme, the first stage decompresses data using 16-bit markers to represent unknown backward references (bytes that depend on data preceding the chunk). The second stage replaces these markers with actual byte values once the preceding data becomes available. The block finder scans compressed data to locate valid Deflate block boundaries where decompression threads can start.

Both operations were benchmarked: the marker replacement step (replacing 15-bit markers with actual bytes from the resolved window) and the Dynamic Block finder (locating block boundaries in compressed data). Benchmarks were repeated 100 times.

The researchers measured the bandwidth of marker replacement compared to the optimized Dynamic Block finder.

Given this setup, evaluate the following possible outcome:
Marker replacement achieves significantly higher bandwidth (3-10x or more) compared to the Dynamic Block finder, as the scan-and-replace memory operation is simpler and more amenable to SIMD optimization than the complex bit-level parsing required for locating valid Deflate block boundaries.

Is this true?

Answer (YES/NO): YES